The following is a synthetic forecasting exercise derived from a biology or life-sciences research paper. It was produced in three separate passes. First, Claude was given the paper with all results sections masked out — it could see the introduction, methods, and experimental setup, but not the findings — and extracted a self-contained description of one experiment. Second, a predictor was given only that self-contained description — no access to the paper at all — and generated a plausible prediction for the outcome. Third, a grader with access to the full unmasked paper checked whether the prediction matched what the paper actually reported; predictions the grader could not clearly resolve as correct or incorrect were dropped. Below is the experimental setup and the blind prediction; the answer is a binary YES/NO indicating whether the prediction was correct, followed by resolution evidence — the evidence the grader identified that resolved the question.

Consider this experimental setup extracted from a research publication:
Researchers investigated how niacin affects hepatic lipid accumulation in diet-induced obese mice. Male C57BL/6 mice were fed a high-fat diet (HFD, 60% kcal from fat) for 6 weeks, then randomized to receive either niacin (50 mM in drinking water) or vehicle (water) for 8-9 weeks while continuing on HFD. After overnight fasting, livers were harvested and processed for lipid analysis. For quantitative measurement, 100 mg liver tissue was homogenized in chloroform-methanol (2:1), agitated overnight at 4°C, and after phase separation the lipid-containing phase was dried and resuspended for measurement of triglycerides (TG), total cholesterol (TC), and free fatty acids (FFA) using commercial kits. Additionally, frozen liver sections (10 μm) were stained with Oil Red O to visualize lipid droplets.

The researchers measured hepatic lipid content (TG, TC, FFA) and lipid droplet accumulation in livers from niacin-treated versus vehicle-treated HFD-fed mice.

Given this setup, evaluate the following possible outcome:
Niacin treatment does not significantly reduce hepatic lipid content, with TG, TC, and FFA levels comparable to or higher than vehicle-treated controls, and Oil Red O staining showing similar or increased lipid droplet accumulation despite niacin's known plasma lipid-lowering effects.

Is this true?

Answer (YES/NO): NO